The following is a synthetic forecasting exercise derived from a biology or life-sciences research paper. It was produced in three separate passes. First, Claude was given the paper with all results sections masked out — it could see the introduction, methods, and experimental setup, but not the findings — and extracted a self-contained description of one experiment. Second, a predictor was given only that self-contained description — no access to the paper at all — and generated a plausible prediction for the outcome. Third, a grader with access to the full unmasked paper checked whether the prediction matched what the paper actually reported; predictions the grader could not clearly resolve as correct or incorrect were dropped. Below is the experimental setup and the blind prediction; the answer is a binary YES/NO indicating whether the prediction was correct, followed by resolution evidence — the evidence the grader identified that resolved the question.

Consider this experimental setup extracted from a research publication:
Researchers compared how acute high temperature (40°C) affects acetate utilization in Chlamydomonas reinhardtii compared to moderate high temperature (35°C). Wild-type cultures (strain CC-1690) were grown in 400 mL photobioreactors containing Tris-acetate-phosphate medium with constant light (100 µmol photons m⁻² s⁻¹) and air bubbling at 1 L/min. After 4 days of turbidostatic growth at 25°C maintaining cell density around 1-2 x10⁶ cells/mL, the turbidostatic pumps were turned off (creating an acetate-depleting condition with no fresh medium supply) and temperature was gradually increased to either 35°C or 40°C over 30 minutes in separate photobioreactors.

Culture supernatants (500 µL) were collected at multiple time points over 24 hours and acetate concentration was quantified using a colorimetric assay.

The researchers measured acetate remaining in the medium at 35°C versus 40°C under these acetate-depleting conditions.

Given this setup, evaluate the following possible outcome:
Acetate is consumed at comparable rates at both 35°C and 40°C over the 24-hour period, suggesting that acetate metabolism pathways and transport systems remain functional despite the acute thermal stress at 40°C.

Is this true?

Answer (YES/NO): NO